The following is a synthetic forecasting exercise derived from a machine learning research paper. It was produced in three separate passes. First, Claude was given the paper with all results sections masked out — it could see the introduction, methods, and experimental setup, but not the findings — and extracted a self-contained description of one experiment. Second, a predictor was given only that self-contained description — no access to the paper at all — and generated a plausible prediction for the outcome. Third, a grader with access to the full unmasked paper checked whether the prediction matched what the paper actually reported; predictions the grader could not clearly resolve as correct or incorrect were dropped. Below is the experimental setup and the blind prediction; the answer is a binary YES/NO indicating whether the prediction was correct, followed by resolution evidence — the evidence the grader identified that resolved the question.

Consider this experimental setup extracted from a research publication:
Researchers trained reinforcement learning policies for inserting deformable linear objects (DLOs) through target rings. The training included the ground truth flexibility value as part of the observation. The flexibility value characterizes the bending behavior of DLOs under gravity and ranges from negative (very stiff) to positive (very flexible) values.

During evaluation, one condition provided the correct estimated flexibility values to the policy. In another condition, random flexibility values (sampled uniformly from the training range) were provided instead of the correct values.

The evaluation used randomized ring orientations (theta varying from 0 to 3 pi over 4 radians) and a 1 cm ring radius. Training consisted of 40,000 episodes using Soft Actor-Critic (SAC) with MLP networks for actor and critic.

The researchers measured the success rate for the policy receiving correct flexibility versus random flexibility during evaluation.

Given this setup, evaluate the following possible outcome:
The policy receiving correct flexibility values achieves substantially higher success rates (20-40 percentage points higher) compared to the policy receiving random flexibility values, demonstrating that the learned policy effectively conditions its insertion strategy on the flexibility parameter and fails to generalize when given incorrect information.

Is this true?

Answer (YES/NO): NO